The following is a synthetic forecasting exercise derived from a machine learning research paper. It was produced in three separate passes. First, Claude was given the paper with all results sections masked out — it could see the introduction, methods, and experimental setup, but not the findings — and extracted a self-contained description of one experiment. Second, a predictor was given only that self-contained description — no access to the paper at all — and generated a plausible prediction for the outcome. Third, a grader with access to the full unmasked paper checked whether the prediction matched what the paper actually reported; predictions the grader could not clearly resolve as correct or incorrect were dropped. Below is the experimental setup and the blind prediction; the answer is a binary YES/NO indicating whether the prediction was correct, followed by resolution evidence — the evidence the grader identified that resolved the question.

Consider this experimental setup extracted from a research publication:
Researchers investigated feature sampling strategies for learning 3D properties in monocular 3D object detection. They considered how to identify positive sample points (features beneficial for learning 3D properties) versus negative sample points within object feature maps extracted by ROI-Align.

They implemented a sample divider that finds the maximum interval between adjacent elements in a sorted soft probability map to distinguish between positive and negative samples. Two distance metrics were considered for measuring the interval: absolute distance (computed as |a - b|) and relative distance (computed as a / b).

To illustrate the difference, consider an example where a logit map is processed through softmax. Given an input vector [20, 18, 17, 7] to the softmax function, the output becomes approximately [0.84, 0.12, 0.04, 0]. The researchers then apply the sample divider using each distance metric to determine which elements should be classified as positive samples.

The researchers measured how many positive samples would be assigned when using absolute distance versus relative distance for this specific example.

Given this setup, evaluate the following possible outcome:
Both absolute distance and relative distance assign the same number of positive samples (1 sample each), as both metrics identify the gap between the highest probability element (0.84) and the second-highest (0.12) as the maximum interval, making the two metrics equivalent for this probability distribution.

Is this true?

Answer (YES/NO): NO